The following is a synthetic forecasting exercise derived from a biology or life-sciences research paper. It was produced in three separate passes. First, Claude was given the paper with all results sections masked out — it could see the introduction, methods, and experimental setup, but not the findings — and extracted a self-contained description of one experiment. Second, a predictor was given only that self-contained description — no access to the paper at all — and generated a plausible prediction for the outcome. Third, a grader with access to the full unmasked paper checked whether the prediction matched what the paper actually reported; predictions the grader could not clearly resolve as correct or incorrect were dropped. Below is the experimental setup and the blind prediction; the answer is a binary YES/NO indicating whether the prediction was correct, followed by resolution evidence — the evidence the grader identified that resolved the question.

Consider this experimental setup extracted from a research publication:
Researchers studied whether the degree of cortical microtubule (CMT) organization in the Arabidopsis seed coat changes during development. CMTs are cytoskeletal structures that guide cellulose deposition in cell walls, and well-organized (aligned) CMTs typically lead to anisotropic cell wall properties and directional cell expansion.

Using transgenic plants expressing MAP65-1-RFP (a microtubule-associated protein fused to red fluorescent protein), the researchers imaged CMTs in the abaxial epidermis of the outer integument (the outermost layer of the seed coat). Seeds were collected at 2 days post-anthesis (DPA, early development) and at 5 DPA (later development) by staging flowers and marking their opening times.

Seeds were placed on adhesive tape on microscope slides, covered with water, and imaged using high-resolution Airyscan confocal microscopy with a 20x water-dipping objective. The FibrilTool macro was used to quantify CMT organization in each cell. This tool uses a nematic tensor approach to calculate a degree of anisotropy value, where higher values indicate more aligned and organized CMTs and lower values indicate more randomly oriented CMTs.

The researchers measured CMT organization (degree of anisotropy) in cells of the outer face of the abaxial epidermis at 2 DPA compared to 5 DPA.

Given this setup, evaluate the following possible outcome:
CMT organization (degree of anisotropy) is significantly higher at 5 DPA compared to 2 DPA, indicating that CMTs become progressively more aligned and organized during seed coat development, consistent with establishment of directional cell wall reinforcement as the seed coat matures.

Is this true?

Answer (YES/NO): NO